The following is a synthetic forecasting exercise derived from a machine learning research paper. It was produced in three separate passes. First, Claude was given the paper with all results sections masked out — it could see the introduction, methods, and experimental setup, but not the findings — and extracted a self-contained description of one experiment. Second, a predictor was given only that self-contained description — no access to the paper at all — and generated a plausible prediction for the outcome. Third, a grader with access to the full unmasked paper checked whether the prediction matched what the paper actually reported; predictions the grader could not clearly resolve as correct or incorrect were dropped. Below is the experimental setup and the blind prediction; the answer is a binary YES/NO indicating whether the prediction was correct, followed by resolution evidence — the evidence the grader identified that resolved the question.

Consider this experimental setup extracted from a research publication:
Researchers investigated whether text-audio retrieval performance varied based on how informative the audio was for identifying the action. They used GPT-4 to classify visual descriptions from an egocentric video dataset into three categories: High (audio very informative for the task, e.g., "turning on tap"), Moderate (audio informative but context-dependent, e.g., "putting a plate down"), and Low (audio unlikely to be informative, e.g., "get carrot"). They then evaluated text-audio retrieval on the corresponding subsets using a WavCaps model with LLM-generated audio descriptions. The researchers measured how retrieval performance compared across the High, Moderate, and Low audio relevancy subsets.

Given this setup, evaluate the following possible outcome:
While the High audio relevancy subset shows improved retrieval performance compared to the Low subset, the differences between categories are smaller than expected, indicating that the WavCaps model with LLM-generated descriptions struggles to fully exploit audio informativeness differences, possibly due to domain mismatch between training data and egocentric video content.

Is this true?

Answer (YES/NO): NO